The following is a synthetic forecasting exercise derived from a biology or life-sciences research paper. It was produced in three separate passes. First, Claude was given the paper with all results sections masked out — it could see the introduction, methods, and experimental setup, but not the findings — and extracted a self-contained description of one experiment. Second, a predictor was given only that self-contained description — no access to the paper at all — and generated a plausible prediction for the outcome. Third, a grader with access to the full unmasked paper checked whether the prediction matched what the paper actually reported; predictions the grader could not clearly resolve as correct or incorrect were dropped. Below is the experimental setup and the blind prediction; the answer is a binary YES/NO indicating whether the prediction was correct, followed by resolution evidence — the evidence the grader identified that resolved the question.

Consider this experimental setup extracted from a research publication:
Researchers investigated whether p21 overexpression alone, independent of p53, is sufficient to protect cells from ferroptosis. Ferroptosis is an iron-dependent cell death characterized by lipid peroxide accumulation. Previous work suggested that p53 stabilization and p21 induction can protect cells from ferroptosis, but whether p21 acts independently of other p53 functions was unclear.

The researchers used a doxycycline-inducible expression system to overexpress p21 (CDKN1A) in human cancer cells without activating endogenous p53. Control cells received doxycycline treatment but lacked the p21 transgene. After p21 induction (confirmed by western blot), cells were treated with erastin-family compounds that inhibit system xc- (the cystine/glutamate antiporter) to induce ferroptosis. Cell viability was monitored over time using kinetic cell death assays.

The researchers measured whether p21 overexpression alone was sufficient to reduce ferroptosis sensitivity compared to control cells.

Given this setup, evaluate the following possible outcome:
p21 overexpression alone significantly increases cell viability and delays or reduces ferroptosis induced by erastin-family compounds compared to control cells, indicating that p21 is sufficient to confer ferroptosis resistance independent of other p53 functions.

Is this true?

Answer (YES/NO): NO